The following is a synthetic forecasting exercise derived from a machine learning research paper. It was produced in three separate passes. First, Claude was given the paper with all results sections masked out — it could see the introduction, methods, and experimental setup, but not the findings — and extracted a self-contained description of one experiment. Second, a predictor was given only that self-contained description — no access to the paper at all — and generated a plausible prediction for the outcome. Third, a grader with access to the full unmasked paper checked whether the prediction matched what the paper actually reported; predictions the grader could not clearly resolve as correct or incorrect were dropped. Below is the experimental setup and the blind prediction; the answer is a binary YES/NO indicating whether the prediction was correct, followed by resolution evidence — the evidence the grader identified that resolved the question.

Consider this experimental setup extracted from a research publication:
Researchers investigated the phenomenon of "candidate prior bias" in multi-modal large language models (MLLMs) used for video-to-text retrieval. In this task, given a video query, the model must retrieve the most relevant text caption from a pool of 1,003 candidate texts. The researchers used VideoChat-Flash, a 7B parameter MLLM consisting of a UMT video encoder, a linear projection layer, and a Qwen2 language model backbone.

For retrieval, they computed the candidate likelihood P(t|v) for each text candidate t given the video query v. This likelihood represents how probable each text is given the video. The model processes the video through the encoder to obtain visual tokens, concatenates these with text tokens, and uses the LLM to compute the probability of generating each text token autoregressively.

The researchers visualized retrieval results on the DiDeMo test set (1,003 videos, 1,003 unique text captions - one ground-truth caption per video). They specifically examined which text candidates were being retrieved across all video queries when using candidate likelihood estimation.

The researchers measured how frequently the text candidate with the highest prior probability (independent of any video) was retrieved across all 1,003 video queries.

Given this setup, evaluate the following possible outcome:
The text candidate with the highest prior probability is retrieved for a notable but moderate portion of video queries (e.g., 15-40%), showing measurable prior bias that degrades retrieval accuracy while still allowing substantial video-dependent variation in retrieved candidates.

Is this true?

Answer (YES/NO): YES